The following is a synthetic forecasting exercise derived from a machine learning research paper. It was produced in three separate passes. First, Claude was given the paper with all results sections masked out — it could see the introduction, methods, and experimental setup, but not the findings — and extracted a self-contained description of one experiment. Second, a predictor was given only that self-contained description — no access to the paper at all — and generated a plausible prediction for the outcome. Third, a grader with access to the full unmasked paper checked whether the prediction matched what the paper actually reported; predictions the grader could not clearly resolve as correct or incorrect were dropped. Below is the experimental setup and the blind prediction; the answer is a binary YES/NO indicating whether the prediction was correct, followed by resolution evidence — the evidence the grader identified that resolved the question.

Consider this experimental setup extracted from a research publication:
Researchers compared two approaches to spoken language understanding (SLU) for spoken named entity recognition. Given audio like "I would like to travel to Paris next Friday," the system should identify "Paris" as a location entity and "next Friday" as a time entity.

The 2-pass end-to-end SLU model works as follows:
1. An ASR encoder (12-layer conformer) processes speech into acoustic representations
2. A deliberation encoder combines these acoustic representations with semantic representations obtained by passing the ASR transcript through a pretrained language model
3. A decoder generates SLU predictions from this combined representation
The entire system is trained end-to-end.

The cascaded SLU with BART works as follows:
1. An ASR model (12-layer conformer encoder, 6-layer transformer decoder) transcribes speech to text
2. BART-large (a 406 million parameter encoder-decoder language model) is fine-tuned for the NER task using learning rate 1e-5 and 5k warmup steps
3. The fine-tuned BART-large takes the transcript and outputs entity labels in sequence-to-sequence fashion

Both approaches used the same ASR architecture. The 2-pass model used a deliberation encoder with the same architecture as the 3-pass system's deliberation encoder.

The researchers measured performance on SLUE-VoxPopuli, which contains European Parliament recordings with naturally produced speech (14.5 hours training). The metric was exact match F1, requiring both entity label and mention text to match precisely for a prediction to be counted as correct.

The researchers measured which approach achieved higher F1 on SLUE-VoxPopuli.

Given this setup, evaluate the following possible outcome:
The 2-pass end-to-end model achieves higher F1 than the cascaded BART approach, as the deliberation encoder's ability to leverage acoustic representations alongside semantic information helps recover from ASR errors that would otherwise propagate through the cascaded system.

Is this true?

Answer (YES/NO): NO